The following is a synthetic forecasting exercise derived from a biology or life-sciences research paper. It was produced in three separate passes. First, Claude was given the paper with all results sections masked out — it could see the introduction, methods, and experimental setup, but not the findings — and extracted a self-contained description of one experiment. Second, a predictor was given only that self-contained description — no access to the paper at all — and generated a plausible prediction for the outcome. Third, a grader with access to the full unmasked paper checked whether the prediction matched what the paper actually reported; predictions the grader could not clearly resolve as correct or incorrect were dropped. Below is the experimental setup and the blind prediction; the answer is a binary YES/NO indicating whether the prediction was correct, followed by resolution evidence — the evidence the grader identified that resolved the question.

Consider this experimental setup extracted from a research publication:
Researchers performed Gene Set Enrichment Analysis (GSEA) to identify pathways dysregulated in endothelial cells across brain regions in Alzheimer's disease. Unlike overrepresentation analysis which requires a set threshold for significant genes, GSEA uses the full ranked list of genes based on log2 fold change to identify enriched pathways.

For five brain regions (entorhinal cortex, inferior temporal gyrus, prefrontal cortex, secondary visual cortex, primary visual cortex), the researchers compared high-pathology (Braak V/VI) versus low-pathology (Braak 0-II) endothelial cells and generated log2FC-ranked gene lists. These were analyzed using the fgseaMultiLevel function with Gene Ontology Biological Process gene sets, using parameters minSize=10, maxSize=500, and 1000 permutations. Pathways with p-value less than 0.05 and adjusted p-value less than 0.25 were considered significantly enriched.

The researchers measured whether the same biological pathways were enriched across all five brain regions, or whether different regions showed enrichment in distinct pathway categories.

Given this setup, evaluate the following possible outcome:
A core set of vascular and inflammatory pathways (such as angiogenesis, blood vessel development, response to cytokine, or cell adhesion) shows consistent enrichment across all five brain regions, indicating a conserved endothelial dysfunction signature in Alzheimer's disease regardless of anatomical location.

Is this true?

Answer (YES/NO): YES